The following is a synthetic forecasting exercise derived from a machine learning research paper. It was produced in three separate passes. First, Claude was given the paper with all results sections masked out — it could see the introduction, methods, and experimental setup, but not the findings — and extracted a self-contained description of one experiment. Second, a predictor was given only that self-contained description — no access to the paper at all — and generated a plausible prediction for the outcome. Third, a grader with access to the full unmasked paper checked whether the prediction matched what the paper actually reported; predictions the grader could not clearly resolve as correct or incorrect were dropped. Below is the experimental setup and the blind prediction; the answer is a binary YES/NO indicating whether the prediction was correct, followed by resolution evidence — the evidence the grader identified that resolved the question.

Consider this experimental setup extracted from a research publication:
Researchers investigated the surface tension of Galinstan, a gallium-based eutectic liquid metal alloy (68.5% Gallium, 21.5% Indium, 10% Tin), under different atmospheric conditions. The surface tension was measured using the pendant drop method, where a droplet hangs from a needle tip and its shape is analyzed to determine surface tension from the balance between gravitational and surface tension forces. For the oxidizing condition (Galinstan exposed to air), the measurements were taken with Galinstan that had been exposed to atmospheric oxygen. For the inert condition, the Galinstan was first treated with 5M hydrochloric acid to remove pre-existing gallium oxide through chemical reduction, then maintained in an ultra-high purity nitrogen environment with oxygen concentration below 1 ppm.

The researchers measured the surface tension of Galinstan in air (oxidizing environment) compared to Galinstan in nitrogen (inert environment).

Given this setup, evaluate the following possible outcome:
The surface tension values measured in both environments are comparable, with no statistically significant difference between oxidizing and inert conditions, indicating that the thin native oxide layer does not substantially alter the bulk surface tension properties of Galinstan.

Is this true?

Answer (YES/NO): NO